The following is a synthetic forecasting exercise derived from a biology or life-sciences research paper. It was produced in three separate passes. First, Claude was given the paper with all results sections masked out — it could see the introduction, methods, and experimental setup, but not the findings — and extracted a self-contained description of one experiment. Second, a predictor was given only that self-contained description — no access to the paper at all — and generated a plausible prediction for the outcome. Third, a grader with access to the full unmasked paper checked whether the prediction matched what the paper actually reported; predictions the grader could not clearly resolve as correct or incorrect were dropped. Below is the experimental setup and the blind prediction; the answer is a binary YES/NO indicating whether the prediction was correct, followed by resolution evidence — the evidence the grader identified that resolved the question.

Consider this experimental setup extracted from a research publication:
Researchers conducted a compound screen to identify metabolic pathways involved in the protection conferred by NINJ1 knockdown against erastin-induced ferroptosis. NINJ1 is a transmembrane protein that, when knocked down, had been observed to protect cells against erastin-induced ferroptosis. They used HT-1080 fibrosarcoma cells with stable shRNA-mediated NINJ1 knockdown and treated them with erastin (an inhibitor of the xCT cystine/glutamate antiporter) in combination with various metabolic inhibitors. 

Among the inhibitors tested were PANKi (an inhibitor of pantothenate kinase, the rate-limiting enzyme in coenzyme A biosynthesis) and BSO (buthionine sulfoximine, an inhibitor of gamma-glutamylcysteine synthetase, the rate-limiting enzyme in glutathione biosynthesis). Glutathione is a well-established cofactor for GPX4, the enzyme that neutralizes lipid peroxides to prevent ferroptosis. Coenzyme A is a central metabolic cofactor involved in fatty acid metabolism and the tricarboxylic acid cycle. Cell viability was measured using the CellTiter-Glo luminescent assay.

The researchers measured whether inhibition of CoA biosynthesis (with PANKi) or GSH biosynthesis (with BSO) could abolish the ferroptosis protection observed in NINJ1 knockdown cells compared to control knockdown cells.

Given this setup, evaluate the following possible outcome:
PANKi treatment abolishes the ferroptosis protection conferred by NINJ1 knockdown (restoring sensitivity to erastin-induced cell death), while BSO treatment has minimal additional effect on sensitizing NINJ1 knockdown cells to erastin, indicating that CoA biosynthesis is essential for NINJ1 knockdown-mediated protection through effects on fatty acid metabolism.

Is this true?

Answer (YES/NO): NO